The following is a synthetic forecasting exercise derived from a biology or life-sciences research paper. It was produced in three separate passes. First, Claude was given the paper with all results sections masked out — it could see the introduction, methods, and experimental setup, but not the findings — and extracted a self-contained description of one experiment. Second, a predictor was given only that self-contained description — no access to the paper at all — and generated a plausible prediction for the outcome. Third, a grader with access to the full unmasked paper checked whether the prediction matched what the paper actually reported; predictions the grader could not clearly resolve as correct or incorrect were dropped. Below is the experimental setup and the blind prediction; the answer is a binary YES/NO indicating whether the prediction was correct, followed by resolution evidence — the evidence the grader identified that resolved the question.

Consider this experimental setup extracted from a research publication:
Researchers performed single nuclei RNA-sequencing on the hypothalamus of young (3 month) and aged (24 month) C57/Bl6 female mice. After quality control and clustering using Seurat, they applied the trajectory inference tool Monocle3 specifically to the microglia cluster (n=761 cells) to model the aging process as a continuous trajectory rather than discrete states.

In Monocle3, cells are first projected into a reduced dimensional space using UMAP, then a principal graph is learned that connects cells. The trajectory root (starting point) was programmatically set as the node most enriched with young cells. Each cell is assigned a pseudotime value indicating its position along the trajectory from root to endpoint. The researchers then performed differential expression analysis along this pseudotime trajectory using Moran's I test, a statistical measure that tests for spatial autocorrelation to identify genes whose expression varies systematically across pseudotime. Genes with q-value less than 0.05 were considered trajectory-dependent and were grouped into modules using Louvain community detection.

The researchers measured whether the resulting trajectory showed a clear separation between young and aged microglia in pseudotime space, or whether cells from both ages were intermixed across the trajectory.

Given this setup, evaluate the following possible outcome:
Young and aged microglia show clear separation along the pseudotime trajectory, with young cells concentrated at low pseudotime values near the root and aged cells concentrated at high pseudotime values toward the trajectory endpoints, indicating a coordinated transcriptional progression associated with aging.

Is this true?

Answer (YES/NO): NO